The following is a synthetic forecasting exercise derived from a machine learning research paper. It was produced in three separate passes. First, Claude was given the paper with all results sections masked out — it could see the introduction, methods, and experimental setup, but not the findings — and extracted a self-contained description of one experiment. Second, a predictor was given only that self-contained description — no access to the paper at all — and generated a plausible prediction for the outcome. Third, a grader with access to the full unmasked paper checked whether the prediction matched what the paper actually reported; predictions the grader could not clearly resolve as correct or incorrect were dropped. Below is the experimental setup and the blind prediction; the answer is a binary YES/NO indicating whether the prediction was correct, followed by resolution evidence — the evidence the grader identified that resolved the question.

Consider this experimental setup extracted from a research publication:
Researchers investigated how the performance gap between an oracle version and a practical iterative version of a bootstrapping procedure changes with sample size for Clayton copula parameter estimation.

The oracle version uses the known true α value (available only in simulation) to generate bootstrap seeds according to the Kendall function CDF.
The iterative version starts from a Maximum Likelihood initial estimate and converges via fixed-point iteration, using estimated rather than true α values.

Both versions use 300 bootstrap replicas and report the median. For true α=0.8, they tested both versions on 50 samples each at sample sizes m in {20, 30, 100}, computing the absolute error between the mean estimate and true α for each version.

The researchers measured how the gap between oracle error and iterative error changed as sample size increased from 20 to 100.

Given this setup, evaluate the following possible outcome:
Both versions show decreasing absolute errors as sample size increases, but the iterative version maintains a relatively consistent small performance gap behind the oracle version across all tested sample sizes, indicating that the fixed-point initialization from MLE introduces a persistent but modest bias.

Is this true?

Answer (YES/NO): NO